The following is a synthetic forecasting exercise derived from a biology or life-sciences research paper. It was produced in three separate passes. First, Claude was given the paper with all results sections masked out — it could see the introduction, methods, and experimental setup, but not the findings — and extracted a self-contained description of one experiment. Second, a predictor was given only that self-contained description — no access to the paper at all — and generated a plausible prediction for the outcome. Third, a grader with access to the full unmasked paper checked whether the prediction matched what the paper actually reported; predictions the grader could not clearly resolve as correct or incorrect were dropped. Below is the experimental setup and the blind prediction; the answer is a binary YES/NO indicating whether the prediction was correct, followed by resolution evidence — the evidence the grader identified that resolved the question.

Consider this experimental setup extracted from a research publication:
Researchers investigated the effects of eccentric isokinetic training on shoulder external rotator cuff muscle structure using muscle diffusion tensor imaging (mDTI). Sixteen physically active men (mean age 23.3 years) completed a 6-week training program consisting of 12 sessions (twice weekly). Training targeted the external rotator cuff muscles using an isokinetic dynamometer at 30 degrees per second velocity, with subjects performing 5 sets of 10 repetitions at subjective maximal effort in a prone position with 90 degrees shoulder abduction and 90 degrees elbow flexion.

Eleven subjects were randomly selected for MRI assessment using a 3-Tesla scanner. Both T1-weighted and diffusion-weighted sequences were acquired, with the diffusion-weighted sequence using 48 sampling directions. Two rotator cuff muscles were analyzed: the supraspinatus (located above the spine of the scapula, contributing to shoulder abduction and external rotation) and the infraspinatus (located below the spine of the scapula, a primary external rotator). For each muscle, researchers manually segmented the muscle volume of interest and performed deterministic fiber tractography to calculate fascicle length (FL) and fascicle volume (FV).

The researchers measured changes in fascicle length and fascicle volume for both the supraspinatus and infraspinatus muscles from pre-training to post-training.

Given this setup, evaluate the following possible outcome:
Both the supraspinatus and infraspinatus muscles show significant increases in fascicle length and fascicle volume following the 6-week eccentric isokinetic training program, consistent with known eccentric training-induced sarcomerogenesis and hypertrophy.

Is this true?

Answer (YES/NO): NO